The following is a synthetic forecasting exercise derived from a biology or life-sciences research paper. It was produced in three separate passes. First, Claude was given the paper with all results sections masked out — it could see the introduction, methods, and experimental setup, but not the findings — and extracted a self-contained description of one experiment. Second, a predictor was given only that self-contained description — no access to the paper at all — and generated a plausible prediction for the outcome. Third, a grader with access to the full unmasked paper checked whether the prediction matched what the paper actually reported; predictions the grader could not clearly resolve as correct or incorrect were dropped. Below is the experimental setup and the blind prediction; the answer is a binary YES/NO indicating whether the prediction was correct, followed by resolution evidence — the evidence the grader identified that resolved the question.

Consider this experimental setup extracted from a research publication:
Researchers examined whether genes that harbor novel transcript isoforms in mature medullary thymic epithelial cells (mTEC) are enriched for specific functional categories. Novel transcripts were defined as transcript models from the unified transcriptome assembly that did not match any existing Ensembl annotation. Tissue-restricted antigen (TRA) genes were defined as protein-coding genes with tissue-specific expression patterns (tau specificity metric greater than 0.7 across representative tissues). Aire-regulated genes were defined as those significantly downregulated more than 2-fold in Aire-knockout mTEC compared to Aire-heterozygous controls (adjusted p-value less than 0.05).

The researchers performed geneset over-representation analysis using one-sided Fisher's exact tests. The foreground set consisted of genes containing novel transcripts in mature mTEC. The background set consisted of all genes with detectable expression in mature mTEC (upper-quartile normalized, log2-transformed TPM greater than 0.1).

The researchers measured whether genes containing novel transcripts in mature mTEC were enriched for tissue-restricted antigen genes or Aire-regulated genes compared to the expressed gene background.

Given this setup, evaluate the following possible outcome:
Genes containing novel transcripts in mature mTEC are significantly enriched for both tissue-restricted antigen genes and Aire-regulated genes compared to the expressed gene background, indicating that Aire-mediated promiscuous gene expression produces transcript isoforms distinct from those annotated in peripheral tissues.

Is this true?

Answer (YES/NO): NO